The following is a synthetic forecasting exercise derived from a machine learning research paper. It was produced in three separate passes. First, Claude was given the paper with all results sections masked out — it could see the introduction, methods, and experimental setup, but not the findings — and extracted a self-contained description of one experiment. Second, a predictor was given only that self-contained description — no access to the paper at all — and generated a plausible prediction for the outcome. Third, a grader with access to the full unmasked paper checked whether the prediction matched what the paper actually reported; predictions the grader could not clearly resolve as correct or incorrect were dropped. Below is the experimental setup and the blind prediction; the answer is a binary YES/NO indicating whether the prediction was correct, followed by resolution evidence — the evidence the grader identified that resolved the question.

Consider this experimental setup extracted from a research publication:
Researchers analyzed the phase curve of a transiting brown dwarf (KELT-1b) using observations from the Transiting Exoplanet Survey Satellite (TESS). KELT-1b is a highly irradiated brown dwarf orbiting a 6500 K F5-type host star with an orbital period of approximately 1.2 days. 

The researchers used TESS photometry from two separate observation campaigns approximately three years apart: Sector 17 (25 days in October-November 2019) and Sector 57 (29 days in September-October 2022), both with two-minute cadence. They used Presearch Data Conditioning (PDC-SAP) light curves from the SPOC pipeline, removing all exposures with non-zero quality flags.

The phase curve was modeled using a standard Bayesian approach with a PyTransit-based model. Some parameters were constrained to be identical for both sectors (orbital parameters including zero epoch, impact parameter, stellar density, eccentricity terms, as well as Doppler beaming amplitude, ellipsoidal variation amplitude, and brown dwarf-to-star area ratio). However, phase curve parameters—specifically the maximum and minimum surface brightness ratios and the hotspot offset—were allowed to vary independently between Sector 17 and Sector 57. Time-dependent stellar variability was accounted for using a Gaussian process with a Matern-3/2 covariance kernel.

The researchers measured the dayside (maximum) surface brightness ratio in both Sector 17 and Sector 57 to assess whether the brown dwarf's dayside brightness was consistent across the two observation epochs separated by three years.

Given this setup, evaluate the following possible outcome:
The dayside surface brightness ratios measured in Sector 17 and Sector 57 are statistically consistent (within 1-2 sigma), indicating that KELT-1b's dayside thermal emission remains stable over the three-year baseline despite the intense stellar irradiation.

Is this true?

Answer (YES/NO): NO